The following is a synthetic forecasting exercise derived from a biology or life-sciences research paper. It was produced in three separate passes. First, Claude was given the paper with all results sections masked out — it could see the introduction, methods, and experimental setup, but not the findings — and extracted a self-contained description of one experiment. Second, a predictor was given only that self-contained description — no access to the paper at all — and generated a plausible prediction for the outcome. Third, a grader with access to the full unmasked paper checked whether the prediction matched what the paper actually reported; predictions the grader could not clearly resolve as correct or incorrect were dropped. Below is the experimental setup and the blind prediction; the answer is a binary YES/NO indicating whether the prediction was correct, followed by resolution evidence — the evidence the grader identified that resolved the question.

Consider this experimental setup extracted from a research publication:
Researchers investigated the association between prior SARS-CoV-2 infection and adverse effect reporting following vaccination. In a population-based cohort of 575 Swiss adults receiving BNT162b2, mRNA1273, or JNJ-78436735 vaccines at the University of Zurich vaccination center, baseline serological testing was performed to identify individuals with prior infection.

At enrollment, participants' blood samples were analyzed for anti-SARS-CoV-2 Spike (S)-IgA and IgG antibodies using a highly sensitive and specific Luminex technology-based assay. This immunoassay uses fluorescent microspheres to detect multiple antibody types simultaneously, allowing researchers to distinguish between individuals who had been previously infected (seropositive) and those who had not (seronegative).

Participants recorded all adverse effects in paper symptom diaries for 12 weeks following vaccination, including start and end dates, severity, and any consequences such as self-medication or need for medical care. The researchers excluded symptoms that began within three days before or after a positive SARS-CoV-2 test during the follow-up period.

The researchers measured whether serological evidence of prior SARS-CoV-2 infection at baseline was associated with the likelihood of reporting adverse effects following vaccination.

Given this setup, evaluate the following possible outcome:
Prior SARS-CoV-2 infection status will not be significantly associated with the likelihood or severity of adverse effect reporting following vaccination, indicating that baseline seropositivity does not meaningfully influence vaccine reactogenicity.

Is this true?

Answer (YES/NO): YES